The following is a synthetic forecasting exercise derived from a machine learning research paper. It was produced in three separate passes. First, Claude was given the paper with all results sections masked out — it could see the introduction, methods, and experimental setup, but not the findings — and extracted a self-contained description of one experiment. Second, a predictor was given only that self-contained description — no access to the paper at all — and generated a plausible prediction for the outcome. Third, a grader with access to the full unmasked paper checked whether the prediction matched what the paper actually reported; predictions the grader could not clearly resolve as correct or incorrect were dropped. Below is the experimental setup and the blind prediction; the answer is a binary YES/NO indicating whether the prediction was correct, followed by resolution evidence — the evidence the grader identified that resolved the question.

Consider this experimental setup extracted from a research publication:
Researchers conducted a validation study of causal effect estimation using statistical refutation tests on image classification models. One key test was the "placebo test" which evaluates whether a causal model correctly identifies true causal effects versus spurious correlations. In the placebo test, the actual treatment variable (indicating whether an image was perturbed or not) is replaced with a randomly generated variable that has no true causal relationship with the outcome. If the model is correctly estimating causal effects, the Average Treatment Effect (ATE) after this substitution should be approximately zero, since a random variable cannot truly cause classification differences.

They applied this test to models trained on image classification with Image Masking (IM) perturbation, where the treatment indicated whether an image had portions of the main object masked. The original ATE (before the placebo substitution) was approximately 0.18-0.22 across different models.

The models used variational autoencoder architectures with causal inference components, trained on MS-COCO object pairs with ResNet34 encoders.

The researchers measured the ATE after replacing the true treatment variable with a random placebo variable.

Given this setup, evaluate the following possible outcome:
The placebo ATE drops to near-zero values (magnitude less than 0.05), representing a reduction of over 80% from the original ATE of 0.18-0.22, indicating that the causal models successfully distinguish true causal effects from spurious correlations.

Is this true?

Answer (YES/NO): YES